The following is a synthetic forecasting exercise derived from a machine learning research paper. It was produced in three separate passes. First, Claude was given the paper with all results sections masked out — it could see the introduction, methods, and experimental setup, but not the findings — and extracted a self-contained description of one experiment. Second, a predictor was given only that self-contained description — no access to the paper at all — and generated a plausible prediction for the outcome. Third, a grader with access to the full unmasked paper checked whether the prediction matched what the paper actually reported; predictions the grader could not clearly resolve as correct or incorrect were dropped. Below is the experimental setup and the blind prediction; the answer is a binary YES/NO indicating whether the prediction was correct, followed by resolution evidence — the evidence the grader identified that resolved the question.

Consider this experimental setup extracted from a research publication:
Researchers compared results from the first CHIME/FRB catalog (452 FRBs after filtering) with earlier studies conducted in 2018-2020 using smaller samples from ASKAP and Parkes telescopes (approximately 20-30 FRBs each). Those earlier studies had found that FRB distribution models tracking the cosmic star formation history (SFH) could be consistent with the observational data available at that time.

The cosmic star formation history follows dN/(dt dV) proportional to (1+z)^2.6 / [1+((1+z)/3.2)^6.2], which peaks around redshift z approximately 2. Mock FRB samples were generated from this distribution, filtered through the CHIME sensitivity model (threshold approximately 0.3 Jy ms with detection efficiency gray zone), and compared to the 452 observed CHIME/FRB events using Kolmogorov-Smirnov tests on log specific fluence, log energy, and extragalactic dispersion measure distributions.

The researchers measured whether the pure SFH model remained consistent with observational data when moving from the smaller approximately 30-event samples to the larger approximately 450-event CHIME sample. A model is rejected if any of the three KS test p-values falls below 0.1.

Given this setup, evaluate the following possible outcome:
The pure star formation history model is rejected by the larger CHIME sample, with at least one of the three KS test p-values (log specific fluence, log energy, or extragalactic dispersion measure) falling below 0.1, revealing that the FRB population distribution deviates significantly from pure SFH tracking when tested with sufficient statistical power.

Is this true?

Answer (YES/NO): YES